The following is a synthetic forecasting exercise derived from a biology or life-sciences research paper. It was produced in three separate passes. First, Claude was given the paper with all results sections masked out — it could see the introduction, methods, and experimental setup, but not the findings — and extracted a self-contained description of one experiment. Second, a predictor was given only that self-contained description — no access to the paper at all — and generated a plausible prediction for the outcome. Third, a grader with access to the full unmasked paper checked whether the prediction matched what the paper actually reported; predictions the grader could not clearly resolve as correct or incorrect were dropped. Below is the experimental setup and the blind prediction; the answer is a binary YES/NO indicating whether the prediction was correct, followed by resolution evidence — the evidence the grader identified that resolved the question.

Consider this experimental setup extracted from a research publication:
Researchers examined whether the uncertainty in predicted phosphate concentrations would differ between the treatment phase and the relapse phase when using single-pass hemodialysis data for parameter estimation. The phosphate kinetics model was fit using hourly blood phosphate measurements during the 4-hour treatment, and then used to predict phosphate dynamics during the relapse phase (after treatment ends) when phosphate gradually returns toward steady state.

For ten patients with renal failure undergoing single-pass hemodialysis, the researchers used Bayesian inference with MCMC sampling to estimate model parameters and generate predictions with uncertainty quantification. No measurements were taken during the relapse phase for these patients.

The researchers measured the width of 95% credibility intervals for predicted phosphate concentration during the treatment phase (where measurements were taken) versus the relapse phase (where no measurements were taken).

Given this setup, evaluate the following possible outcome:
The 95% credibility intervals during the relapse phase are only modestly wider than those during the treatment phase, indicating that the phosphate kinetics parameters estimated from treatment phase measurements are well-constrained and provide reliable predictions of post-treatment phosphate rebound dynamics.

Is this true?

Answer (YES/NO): NO